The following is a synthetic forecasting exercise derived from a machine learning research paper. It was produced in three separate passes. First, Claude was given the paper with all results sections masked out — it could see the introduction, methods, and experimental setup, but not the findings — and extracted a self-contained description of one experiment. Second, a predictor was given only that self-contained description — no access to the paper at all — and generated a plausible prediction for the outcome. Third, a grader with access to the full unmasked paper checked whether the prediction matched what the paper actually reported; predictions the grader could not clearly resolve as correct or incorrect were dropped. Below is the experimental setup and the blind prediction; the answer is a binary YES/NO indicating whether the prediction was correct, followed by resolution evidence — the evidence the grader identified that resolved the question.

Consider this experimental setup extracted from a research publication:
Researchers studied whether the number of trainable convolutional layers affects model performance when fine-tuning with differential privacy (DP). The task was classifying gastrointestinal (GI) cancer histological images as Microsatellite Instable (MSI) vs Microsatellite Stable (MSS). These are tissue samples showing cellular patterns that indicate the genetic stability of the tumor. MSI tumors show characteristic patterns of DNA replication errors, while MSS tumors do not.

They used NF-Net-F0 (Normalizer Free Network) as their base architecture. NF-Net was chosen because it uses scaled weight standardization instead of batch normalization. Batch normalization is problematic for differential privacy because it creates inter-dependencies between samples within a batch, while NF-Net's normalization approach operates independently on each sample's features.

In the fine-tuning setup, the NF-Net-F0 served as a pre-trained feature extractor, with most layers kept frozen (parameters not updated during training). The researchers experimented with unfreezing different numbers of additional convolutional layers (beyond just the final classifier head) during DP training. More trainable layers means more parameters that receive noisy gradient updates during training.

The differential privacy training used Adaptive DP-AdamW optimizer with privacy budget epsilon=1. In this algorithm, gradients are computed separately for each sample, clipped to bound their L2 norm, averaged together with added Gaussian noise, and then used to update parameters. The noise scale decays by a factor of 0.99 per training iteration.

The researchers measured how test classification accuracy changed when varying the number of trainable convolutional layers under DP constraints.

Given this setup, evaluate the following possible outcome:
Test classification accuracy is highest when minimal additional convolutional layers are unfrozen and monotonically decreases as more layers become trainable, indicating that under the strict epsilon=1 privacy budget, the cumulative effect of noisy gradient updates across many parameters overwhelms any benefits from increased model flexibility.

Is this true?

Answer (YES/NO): NO